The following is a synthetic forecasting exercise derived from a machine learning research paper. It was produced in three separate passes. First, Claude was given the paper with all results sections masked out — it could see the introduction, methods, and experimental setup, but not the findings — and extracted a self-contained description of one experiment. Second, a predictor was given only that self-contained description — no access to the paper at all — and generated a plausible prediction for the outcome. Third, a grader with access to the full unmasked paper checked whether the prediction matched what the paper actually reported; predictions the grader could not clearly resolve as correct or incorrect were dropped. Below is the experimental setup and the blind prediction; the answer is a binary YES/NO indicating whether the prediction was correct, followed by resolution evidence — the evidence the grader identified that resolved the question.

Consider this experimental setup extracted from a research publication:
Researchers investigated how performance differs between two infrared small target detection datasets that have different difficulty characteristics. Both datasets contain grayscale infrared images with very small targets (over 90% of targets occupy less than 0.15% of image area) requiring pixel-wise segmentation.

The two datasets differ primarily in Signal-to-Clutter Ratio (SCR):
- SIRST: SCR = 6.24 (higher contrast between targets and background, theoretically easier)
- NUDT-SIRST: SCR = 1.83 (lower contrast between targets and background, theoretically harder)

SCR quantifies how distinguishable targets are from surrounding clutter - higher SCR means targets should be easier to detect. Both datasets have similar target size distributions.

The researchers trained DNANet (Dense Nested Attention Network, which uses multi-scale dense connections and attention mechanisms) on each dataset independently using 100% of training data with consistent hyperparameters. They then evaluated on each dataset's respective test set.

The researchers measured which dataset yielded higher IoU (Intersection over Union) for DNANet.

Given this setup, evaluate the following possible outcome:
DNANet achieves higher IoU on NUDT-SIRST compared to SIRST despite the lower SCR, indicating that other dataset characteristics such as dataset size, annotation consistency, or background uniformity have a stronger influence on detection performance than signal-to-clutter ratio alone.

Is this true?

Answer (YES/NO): YES